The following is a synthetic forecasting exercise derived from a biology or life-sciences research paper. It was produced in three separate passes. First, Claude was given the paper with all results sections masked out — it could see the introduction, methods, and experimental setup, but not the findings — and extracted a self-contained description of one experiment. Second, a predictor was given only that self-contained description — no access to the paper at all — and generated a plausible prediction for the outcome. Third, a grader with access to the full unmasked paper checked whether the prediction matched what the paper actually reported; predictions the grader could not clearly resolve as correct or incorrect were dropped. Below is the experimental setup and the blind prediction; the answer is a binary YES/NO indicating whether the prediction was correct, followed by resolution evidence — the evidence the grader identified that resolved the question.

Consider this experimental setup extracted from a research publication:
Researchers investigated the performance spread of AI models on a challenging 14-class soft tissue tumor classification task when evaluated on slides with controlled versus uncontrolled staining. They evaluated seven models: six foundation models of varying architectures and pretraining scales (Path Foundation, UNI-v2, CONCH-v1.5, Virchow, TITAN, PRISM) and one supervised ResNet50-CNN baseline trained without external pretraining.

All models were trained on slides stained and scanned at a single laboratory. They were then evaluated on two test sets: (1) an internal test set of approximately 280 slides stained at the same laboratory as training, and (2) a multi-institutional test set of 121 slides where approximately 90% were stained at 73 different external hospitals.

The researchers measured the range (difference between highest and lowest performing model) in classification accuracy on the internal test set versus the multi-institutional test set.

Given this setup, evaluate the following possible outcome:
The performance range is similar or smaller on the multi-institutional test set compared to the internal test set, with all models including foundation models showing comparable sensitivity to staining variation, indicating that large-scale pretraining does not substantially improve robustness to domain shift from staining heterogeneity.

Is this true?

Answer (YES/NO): NO